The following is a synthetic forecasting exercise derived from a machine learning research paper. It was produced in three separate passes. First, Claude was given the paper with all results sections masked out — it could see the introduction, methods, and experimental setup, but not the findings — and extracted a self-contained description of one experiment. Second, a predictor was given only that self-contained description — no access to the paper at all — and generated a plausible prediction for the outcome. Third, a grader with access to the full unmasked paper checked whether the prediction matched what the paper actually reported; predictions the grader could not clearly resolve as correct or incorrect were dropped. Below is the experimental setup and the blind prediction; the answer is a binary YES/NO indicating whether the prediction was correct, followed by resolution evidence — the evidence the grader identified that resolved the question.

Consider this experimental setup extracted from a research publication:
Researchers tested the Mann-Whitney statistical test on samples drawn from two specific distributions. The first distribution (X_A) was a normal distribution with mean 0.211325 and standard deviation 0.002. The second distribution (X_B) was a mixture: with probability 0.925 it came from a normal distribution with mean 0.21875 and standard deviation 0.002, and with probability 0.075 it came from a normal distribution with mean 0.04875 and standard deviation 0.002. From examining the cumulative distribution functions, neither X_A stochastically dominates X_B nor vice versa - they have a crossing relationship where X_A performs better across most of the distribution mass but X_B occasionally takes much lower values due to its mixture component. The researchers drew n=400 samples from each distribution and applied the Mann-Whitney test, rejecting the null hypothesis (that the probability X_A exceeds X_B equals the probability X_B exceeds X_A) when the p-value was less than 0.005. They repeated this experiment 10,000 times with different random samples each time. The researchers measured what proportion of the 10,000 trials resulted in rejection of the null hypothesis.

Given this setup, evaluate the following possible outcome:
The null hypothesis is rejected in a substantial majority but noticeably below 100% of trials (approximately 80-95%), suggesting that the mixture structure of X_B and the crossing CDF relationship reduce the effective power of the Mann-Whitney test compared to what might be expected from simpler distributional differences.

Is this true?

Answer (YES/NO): NO